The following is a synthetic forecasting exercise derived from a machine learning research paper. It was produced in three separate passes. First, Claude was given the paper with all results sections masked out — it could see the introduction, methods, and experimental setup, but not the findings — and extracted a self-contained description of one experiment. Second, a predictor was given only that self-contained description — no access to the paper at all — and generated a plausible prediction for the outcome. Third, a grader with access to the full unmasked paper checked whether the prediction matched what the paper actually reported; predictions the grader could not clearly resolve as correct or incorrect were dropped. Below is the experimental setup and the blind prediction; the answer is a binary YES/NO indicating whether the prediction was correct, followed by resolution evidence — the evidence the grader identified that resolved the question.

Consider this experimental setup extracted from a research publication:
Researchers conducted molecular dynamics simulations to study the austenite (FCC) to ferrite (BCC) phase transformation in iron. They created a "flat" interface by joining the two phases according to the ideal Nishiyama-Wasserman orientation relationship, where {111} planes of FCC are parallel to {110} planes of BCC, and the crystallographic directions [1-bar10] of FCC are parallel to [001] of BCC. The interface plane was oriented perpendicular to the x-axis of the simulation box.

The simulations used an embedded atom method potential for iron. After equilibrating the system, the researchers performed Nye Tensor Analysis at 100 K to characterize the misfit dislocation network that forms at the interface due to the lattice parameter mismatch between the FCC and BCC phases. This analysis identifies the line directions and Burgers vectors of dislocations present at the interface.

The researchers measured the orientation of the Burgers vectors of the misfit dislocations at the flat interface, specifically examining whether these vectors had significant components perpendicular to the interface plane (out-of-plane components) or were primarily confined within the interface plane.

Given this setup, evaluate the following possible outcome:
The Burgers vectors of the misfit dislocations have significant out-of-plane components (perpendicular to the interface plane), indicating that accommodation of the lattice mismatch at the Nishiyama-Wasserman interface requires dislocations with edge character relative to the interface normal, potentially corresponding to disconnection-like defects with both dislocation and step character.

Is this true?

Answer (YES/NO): NO